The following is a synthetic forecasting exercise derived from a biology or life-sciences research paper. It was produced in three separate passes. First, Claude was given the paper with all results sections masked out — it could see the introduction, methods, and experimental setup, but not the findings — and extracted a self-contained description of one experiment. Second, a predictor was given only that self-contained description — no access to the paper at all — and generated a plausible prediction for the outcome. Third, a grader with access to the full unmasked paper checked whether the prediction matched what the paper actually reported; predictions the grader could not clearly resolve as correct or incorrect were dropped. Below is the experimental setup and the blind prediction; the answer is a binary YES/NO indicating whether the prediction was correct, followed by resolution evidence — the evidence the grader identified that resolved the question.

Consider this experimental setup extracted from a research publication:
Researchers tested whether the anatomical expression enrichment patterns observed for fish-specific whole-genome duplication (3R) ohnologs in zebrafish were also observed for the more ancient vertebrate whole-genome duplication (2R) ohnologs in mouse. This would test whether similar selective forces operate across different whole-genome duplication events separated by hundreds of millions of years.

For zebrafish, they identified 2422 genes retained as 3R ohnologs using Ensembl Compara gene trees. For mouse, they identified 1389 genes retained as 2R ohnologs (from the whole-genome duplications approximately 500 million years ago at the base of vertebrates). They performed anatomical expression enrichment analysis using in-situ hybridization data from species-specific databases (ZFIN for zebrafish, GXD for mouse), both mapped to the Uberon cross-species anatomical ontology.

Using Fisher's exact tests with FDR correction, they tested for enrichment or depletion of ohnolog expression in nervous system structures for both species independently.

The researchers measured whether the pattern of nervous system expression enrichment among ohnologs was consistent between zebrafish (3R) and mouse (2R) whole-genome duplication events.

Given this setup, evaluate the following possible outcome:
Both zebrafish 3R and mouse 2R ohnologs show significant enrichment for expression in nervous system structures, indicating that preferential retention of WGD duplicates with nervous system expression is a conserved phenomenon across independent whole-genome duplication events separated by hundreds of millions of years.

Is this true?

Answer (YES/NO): NO